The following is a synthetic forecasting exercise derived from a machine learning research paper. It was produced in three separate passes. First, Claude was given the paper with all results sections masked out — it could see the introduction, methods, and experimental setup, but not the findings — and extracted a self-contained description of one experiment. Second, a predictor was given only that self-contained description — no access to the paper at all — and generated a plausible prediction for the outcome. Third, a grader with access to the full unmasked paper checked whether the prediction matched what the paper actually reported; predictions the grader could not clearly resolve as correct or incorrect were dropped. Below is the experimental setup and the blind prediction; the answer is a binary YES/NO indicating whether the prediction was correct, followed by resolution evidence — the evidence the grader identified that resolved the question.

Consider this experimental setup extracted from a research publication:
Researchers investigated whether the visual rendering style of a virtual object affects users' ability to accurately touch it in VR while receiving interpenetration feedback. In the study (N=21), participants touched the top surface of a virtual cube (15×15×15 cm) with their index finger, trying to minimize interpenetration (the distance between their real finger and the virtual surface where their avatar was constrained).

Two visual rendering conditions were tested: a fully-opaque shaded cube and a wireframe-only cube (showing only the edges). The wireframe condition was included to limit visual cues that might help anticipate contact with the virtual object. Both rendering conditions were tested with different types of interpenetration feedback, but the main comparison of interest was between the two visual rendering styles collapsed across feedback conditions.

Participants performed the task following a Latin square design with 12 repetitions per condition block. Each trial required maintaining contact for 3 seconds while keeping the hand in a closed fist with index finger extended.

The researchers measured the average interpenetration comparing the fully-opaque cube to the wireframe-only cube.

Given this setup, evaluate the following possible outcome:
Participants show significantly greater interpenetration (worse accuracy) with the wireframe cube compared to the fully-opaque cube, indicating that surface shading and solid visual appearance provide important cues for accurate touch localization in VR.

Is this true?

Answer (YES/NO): NO